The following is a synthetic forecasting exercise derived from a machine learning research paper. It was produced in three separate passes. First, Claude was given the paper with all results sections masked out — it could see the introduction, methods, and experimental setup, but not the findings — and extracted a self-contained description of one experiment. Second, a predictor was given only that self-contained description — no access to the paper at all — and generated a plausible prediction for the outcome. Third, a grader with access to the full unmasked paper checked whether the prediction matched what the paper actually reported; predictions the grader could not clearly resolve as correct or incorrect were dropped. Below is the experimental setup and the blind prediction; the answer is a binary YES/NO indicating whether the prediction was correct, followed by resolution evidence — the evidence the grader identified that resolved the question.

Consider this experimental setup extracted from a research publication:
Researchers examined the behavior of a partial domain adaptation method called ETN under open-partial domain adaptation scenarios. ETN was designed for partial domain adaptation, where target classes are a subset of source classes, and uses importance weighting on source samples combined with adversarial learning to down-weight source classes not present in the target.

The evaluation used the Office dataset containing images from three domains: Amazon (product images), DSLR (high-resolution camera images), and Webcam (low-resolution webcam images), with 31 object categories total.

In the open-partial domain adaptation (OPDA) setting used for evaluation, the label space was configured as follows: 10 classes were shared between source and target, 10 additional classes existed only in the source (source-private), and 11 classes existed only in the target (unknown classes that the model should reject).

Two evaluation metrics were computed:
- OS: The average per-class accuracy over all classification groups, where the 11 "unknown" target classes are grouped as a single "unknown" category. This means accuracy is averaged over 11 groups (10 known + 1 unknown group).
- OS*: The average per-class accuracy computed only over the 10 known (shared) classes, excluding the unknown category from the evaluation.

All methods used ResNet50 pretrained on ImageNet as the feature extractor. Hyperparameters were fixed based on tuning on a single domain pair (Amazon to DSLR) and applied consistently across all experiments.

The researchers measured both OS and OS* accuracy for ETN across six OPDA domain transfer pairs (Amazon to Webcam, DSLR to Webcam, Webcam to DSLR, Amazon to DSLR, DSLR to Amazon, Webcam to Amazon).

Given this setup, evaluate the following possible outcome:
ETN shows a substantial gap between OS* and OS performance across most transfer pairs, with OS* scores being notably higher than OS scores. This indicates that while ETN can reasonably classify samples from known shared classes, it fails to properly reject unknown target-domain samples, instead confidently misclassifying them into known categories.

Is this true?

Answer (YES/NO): YES